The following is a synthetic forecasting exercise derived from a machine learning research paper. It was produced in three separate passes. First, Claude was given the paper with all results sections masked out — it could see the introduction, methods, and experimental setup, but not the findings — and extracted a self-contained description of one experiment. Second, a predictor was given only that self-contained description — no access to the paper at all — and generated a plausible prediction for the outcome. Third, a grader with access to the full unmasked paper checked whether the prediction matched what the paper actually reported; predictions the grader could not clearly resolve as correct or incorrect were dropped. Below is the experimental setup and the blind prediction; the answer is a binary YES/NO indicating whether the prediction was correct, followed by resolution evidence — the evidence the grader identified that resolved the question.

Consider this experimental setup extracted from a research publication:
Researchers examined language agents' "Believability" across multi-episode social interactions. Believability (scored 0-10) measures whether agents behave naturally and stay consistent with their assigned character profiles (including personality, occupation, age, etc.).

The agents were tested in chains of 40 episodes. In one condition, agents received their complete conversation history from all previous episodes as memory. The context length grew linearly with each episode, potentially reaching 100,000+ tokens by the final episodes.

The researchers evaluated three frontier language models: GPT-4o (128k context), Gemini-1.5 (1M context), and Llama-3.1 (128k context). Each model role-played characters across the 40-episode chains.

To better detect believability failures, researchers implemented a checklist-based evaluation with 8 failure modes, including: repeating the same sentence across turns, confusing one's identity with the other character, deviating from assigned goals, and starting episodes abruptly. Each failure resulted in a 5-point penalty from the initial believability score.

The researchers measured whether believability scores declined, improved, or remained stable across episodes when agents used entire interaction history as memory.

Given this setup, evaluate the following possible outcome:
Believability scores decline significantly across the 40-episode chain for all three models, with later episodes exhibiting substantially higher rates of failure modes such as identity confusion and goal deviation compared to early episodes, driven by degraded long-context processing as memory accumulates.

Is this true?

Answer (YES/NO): YES